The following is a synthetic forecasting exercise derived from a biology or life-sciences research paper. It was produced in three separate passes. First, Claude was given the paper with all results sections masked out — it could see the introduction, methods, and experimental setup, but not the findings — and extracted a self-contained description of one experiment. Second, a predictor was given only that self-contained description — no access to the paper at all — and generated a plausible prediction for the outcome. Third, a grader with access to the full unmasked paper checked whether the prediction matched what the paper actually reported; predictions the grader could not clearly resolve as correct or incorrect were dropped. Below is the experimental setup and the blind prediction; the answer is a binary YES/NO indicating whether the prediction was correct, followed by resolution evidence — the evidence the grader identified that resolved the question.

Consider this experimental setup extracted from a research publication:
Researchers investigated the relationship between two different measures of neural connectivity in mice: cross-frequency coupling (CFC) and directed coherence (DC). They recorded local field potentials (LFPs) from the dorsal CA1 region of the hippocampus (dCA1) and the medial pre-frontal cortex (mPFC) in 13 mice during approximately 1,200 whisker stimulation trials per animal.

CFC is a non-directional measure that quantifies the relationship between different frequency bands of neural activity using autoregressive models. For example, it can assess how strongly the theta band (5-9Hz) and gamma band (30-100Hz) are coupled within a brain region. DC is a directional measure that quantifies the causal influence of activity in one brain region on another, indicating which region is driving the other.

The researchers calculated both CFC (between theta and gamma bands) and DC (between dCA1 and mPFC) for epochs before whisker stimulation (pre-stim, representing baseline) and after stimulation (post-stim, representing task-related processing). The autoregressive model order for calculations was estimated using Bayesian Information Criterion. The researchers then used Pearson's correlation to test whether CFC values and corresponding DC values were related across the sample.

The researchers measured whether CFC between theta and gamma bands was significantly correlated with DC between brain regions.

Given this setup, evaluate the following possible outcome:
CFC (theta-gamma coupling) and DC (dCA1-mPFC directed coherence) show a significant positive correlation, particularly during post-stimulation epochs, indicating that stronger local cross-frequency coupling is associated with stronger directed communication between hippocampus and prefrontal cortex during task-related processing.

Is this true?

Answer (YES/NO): NO